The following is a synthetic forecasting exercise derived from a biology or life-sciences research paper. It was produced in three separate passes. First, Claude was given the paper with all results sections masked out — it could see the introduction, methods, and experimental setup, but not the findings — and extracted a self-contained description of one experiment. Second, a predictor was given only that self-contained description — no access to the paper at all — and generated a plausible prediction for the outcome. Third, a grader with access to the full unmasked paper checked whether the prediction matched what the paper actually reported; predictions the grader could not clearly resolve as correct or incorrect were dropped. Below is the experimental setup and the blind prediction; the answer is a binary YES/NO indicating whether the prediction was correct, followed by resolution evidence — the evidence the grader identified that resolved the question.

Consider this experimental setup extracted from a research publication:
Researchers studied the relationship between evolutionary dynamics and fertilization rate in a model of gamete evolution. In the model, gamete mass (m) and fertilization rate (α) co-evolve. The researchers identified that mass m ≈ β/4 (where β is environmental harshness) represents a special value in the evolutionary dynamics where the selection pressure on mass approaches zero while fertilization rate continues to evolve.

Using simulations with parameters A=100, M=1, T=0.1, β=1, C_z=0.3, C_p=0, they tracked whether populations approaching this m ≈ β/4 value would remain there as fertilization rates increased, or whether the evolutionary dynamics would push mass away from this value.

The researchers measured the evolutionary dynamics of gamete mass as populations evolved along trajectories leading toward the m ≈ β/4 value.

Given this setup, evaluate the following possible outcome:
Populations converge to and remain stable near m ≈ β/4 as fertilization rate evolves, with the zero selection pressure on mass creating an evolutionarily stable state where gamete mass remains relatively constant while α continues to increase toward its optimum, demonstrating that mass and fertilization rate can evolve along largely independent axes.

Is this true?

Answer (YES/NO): NO